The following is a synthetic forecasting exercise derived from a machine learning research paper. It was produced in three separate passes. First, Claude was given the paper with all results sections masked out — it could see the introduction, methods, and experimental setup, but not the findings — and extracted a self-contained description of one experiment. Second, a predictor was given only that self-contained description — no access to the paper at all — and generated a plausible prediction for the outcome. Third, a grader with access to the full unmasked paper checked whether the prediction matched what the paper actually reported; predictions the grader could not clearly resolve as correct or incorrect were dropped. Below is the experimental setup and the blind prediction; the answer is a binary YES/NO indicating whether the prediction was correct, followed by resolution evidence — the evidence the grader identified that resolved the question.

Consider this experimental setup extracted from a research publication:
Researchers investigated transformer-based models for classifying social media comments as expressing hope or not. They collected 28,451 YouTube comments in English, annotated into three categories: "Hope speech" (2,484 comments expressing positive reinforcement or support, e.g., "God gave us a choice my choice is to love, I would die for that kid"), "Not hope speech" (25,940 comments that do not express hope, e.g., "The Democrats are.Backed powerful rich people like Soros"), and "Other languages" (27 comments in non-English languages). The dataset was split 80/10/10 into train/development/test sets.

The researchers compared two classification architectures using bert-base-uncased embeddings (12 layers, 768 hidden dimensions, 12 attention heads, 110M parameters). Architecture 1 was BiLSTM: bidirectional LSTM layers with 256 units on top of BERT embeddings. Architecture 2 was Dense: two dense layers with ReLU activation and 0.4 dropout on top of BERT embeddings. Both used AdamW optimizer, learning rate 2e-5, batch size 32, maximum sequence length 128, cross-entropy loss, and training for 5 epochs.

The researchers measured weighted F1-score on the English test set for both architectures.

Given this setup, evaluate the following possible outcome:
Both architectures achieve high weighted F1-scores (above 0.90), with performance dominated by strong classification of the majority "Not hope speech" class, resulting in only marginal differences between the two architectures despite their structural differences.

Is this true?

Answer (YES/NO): NO